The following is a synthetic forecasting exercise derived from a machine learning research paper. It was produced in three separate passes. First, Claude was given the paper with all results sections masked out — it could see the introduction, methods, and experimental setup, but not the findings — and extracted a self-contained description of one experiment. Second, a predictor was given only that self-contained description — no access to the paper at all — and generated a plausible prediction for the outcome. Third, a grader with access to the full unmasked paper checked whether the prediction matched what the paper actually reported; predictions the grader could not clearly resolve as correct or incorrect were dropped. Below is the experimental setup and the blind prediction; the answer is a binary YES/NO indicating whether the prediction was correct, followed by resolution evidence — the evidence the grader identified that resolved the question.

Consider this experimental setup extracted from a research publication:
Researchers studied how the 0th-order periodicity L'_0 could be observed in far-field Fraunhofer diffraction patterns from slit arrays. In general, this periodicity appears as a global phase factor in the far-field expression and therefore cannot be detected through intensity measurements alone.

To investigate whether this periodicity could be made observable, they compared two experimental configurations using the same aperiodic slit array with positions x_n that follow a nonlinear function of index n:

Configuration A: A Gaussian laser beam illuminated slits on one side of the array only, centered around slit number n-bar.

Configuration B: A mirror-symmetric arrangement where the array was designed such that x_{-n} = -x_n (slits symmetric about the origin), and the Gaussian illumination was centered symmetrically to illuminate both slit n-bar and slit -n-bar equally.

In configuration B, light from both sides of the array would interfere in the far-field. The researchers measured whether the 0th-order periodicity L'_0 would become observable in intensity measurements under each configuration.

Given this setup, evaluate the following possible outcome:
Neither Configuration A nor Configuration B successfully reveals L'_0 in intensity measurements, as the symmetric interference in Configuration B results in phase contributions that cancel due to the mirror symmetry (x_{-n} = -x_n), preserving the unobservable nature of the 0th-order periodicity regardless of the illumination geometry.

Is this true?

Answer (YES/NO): NO